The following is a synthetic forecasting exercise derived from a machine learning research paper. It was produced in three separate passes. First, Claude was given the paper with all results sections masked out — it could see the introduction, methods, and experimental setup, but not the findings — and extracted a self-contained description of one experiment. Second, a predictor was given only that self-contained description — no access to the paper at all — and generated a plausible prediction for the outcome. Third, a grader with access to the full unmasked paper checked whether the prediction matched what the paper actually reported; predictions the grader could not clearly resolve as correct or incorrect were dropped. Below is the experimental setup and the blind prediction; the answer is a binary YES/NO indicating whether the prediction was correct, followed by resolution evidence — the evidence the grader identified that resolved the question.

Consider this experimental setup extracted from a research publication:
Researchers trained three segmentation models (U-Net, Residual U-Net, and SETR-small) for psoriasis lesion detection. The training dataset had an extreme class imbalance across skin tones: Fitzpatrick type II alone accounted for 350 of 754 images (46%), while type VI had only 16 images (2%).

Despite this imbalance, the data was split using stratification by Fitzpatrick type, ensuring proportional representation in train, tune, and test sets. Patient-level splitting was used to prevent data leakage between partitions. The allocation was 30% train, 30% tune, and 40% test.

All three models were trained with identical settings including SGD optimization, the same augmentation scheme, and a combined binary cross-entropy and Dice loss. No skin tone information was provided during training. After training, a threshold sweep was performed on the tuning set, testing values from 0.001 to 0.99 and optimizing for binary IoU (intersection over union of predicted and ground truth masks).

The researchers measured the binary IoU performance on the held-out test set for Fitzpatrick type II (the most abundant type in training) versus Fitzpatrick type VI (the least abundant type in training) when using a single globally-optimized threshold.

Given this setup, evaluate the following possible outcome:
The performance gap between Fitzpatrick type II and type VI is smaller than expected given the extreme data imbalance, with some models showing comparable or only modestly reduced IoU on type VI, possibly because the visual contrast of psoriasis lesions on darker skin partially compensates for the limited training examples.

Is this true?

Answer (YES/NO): NO